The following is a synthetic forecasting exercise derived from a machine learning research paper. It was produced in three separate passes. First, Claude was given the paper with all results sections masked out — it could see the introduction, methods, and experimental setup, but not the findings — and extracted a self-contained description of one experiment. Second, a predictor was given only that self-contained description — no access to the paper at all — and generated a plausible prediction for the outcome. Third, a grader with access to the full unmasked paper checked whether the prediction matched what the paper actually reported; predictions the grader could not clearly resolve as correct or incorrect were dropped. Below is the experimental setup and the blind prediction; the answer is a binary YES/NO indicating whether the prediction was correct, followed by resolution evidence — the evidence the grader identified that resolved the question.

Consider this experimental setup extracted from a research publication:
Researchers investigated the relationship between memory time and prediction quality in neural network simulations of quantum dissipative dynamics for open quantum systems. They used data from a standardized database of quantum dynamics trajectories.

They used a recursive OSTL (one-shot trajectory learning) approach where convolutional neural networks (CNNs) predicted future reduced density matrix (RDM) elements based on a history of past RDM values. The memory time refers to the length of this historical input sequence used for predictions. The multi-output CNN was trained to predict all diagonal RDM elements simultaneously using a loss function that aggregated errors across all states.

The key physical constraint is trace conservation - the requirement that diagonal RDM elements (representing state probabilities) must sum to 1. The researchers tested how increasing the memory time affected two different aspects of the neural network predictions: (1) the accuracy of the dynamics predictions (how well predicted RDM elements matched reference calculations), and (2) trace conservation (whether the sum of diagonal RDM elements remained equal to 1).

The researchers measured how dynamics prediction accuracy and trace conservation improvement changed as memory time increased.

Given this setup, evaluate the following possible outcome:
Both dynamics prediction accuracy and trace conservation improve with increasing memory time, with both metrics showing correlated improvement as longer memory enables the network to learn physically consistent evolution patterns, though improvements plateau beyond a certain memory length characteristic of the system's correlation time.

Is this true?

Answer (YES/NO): NO